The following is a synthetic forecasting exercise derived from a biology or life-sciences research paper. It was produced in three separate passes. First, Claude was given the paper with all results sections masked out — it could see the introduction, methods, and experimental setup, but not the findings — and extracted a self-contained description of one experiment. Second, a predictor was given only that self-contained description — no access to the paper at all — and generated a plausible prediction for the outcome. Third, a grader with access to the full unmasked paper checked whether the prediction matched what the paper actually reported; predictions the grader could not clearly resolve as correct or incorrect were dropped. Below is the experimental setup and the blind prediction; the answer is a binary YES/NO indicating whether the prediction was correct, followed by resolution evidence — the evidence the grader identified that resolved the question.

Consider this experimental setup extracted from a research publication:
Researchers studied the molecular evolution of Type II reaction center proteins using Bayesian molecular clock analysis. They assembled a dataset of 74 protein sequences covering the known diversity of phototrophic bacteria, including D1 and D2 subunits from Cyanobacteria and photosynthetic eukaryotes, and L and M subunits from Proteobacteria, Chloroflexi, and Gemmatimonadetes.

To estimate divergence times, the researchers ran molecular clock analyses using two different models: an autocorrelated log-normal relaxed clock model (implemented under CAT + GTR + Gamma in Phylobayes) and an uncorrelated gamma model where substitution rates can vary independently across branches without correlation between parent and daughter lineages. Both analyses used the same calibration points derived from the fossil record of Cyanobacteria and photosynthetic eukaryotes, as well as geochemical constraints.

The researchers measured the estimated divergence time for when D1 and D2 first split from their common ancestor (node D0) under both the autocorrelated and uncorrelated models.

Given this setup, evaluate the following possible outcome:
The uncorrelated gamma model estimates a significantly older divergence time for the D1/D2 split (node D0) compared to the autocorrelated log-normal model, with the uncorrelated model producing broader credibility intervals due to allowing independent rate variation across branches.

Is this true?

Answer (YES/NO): NO